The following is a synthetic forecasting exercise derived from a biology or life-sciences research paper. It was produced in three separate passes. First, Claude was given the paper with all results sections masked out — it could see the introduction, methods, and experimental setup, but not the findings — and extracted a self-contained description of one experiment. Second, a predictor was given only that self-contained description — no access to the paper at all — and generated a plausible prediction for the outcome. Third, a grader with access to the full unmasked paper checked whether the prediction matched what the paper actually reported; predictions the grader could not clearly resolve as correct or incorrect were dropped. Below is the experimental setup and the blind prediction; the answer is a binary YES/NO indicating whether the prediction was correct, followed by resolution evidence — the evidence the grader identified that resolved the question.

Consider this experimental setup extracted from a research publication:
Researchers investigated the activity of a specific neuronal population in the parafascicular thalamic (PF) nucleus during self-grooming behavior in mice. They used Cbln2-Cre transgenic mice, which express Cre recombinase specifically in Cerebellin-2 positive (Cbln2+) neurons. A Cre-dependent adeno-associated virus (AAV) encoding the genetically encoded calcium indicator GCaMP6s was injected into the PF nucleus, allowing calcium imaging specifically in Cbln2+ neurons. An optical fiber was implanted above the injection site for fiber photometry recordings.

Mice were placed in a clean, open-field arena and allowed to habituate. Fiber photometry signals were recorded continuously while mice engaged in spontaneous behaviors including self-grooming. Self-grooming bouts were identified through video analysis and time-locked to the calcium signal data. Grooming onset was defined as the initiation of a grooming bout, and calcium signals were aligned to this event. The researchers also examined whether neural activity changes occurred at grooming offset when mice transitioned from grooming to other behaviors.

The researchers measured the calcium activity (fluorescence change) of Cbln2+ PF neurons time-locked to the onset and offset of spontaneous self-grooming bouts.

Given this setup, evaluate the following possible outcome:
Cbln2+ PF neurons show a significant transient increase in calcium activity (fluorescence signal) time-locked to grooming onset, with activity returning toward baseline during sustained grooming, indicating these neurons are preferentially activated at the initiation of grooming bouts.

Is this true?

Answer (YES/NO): NO